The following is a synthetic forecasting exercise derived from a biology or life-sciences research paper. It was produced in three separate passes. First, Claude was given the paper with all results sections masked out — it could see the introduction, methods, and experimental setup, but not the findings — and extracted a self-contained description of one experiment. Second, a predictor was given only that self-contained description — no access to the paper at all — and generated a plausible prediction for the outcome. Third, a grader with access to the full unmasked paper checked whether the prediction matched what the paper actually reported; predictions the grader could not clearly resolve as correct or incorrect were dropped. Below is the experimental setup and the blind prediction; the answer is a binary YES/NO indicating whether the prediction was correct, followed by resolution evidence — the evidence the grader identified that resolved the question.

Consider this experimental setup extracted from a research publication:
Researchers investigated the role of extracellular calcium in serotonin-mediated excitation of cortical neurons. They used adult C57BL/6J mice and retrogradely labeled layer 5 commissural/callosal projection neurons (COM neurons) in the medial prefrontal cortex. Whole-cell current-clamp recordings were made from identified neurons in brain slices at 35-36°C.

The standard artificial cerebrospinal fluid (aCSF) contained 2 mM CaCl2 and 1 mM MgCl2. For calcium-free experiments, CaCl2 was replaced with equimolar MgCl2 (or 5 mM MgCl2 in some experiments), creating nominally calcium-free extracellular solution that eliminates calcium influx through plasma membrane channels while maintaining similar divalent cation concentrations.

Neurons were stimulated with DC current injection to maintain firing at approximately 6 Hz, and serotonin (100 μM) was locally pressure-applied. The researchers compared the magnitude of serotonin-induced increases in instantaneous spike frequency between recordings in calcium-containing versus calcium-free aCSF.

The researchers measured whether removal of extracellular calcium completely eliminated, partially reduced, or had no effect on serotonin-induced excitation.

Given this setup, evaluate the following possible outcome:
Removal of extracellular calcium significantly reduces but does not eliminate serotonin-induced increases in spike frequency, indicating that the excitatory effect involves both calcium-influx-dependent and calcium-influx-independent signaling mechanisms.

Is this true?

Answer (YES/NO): NO